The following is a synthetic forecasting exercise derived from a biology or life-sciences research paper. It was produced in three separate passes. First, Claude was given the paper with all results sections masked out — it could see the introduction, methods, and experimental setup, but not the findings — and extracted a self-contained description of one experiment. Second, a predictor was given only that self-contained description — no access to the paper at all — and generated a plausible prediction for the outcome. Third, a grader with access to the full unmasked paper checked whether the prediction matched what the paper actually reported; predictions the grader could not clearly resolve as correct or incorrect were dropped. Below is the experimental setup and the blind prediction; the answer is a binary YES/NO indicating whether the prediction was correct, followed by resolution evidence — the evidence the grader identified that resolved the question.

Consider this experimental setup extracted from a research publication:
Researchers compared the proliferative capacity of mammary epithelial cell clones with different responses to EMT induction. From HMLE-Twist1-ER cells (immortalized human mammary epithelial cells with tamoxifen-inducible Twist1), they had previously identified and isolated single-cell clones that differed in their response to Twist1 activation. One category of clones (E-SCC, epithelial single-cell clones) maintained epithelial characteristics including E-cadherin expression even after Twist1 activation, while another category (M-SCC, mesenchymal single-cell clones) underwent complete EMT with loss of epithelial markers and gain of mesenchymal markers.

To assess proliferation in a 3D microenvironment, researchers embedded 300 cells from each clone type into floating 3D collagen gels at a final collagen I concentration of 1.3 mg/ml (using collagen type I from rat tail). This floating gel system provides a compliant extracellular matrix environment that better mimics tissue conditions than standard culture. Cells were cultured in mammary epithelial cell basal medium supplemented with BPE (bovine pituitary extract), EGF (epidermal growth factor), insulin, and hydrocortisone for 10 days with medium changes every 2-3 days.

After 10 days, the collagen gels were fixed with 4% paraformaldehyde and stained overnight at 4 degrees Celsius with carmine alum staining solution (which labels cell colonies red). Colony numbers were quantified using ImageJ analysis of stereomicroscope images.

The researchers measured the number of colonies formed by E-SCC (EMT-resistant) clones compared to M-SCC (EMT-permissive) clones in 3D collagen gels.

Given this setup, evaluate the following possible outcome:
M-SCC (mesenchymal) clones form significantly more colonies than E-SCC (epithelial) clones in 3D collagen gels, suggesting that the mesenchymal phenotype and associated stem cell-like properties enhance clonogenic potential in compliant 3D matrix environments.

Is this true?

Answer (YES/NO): NO